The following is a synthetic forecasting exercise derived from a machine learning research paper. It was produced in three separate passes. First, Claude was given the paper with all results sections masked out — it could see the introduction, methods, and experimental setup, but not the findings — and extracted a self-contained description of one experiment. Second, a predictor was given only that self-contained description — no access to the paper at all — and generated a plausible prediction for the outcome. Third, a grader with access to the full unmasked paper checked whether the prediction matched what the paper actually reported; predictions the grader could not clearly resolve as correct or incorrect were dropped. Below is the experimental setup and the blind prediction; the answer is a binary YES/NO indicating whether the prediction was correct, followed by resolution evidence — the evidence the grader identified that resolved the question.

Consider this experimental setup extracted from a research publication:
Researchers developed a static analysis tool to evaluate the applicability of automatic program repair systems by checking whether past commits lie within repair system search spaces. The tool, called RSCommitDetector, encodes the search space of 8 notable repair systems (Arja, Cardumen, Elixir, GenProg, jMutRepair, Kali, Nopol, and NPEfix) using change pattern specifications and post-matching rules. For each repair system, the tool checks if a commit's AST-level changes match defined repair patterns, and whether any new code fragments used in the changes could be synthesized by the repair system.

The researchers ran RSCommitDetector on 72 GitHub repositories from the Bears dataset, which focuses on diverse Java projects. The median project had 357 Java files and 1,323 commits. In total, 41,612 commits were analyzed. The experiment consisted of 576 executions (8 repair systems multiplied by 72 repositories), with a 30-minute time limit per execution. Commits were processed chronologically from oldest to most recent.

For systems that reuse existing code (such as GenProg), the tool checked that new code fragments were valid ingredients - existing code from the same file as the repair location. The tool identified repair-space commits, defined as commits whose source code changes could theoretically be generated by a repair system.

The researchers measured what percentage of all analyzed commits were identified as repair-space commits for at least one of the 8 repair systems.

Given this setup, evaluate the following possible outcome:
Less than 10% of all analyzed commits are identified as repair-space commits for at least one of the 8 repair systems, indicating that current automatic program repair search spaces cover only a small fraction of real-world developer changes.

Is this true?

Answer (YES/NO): YES